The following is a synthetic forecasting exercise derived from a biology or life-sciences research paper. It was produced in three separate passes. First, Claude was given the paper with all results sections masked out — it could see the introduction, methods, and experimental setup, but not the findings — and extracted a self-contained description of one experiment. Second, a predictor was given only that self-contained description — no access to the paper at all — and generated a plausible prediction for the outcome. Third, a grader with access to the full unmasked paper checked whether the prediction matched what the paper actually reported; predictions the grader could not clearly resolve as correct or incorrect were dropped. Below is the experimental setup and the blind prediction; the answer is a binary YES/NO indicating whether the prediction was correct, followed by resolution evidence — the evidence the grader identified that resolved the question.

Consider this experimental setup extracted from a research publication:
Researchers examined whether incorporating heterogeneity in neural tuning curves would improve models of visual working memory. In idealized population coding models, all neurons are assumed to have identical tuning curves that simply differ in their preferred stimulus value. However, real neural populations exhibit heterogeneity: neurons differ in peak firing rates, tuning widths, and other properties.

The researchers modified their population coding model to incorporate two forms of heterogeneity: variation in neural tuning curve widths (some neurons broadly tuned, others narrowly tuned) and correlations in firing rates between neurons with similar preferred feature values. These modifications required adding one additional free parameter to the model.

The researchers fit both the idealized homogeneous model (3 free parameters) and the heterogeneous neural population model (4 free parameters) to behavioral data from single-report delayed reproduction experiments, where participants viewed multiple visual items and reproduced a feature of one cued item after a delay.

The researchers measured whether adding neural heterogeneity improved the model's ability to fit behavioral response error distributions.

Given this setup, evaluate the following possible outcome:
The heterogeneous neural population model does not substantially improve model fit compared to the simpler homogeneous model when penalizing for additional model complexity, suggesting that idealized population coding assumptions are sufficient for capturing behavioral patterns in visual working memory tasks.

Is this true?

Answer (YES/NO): NO